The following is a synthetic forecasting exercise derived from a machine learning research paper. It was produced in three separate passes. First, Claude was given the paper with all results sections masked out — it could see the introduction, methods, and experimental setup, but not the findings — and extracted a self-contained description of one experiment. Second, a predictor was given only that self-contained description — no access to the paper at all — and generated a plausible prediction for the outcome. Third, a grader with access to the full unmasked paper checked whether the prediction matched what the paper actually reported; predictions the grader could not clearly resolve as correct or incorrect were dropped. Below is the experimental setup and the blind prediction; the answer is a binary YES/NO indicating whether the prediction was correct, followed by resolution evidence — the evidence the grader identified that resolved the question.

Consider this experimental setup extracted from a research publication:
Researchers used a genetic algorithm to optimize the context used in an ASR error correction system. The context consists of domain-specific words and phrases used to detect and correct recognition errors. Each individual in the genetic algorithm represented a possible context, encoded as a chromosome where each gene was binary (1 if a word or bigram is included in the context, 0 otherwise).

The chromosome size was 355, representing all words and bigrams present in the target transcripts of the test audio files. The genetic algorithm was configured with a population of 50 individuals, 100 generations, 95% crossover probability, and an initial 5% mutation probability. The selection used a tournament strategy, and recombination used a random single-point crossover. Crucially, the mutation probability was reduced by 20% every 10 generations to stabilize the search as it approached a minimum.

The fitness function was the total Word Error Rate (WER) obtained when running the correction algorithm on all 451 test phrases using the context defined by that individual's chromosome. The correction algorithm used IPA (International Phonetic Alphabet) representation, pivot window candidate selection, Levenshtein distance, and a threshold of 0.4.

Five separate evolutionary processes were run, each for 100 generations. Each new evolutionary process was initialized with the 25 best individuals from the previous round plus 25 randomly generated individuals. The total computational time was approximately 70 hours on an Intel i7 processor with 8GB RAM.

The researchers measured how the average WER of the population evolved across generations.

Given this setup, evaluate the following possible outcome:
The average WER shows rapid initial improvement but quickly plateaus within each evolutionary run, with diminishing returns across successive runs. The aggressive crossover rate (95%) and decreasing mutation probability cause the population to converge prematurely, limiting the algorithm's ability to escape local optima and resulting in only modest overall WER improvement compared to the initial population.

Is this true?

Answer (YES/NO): NO